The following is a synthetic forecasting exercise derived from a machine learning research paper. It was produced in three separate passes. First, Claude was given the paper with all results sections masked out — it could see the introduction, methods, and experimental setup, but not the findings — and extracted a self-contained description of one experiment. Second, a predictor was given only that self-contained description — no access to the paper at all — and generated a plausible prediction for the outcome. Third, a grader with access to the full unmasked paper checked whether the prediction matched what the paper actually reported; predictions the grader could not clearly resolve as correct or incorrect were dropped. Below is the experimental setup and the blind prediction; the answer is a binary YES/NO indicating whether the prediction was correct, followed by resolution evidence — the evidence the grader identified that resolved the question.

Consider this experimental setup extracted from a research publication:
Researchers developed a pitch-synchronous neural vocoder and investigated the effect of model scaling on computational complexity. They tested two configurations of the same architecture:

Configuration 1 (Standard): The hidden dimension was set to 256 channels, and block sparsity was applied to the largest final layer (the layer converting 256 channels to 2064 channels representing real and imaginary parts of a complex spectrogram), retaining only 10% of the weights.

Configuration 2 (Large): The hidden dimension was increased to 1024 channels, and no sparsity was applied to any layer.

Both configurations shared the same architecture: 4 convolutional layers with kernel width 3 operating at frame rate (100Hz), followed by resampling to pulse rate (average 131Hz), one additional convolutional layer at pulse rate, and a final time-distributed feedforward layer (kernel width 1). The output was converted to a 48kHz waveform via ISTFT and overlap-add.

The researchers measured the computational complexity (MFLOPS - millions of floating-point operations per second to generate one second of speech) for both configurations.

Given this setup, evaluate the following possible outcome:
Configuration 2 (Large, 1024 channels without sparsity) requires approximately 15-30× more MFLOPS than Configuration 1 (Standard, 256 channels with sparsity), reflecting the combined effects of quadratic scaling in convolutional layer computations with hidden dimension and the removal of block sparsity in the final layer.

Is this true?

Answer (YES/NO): YES